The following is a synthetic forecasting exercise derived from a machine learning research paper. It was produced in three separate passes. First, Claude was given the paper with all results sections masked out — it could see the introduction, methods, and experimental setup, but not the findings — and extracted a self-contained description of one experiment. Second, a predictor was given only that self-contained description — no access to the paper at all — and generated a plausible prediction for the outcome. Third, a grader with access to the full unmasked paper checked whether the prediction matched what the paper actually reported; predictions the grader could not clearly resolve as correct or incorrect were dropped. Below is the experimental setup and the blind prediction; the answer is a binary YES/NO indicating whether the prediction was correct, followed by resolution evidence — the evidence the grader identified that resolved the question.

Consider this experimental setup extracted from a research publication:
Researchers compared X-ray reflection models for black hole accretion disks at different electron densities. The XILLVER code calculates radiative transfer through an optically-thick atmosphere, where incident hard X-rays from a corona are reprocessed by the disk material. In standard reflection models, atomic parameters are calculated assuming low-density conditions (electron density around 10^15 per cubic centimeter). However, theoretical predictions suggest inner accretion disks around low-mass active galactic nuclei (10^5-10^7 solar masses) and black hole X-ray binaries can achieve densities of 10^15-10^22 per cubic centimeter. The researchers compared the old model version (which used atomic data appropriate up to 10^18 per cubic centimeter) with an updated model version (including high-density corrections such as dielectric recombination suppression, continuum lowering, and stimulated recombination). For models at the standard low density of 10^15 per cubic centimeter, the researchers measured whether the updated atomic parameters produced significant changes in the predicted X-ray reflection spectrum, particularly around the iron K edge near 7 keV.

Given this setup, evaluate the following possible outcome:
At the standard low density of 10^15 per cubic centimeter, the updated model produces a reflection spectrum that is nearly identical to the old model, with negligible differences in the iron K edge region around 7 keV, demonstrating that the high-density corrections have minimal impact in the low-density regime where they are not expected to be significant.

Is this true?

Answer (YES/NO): NO